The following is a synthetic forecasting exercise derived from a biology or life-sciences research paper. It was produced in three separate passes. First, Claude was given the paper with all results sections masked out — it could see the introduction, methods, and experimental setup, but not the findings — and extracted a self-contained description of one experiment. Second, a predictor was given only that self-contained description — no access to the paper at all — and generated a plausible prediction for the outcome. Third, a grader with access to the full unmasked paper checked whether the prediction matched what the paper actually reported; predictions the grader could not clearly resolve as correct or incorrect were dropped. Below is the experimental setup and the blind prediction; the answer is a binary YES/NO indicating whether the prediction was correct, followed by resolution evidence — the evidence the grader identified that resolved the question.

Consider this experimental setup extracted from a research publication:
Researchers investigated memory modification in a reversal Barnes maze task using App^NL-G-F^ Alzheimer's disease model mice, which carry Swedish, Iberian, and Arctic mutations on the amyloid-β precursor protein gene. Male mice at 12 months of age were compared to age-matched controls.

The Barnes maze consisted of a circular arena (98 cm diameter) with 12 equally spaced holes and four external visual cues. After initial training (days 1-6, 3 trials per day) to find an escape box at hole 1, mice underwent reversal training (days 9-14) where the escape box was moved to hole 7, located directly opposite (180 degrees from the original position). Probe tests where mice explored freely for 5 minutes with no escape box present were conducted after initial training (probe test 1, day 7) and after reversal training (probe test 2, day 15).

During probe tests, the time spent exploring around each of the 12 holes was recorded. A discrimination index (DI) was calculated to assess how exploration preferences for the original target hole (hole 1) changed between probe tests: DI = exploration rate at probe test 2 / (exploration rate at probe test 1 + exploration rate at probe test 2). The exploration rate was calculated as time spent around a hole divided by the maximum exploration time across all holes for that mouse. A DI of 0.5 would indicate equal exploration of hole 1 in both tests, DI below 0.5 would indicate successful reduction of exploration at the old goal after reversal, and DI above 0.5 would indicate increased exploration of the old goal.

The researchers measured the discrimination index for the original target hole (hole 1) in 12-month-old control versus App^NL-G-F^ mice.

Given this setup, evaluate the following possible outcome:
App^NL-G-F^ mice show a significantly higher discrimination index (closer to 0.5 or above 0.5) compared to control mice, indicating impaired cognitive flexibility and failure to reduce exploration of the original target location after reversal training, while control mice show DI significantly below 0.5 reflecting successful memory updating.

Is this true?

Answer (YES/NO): NO